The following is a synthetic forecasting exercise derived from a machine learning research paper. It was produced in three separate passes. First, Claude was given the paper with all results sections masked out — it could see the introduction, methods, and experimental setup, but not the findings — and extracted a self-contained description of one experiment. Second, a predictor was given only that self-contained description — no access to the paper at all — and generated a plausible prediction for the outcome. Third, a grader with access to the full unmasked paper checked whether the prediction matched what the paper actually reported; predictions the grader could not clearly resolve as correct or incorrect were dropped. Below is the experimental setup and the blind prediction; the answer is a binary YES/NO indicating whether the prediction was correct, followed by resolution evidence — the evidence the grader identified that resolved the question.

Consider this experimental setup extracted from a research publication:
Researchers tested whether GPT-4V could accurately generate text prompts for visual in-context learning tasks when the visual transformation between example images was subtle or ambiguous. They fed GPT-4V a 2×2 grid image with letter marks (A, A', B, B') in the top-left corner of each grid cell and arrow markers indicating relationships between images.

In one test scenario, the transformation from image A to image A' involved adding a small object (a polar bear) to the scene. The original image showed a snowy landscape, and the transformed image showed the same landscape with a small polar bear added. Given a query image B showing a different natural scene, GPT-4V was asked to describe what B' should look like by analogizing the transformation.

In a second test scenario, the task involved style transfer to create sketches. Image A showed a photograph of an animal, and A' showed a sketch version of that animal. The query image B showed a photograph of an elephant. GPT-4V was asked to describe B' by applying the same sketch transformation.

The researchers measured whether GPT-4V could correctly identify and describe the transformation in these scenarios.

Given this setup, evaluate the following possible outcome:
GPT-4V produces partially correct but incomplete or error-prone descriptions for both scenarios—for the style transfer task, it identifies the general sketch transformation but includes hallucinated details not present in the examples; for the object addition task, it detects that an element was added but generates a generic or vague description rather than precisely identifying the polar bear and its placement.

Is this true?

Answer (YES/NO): NO